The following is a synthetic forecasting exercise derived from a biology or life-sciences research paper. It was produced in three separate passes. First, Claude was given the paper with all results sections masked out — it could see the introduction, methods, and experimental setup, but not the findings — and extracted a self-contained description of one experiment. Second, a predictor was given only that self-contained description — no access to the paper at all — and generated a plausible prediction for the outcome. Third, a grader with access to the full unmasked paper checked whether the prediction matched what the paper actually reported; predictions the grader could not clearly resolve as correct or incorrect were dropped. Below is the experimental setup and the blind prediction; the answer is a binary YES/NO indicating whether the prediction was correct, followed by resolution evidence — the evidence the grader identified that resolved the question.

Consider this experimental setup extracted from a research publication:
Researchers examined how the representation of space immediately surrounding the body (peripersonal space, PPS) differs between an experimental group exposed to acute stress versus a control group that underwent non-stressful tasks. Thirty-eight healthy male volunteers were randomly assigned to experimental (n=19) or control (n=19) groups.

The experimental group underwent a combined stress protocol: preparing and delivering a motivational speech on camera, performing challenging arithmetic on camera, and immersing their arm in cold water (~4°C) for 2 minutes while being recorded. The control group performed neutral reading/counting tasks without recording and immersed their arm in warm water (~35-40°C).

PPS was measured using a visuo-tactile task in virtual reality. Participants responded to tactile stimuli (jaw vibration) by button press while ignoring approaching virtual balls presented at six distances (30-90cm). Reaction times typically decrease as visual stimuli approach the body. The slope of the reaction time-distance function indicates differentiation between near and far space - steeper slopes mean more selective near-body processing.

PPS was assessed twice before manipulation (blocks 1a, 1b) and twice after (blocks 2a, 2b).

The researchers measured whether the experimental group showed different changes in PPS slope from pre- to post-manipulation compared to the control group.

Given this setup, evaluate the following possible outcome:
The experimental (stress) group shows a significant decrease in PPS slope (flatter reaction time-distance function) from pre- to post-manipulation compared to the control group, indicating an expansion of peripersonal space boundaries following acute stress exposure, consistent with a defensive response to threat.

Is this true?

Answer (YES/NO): NO